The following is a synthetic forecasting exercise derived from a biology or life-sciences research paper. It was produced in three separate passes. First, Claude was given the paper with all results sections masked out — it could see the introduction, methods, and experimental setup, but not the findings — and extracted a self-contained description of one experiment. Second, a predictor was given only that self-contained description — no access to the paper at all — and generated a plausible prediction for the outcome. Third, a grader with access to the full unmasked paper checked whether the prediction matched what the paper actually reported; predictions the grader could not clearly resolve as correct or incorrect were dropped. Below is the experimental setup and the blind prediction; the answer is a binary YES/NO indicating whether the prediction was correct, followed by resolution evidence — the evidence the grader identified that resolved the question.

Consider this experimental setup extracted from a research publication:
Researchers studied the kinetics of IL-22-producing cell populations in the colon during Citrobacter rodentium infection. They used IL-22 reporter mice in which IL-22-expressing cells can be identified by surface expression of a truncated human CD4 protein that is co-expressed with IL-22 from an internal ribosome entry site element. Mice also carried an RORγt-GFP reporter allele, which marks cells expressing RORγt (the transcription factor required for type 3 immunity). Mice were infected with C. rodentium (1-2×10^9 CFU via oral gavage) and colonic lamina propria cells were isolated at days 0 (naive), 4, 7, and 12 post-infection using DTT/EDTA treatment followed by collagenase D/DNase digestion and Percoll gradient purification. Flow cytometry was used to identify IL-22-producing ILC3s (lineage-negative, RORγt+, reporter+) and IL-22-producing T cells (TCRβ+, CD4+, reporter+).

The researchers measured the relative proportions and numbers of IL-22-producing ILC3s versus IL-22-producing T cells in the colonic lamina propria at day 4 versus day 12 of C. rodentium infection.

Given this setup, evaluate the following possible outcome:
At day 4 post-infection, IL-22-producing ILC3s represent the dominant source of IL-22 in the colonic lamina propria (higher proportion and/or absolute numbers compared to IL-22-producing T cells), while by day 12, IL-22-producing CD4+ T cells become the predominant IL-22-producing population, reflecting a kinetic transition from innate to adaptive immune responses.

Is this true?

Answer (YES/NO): YES